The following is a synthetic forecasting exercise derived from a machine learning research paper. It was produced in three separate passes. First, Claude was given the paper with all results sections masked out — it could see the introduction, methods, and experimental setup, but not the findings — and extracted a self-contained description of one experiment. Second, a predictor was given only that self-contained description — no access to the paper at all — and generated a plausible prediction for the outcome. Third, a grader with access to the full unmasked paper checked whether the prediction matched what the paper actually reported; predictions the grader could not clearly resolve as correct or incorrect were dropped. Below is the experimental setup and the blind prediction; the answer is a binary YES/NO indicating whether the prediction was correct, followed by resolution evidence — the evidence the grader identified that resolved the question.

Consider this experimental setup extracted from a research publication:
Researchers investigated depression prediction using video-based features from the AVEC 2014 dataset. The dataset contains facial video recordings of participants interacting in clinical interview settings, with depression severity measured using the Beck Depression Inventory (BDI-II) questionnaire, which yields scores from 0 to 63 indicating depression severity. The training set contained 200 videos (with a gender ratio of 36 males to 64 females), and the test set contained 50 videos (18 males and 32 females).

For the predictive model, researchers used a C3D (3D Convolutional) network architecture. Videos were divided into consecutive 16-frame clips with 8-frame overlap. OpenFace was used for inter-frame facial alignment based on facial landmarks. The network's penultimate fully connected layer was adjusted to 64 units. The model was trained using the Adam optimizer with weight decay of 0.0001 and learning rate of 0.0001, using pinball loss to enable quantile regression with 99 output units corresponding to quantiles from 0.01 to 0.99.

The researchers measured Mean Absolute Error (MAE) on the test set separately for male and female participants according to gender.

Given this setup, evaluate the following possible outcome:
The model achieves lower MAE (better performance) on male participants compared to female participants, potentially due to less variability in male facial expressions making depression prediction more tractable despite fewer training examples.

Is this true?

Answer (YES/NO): NO